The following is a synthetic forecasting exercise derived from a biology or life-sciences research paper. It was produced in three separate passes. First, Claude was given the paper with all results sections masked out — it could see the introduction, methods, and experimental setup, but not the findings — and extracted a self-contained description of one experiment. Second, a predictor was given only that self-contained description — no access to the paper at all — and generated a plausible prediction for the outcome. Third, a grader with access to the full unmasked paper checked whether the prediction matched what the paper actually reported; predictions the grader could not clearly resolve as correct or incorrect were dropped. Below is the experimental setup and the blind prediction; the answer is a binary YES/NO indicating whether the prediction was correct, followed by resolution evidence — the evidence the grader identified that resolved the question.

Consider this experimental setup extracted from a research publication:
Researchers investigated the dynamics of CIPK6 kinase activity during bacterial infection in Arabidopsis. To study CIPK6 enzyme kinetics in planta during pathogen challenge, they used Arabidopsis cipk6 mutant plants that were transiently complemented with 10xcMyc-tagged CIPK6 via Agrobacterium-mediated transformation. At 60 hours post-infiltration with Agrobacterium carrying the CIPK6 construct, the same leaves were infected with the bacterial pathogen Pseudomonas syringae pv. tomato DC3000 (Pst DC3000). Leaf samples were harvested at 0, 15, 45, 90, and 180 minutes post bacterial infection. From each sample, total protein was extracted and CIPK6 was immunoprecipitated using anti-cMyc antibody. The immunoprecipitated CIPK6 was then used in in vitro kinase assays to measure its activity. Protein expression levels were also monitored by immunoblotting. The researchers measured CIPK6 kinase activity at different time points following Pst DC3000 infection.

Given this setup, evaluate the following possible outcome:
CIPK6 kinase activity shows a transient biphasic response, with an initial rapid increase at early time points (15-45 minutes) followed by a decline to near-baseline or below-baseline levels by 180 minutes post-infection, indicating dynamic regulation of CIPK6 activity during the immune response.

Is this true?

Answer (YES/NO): NO